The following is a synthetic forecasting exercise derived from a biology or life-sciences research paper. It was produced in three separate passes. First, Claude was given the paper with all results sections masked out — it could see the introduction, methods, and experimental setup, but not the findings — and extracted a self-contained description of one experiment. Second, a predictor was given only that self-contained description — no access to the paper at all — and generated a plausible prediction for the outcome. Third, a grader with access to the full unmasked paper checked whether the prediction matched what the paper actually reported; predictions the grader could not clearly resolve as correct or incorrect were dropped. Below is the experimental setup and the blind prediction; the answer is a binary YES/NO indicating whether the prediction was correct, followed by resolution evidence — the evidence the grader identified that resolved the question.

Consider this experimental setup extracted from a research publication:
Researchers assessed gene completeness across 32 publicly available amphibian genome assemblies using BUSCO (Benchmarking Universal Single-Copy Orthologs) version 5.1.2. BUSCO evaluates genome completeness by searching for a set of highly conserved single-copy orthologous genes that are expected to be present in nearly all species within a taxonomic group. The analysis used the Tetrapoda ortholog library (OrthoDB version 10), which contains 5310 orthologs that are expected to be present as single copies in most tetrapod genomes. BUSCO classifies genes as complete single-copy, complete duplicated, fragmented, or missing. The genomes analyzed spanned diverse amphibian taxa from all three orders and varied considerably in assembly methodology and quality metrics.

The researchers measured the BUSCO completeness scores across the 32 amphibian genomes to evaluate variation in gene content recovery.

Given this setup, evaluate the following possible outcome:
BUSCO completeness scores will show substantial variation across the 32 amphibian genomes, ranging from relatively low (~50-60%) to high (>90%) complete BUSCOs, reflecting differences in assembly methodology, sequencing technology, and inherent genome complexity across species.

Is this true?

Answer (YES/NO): NO